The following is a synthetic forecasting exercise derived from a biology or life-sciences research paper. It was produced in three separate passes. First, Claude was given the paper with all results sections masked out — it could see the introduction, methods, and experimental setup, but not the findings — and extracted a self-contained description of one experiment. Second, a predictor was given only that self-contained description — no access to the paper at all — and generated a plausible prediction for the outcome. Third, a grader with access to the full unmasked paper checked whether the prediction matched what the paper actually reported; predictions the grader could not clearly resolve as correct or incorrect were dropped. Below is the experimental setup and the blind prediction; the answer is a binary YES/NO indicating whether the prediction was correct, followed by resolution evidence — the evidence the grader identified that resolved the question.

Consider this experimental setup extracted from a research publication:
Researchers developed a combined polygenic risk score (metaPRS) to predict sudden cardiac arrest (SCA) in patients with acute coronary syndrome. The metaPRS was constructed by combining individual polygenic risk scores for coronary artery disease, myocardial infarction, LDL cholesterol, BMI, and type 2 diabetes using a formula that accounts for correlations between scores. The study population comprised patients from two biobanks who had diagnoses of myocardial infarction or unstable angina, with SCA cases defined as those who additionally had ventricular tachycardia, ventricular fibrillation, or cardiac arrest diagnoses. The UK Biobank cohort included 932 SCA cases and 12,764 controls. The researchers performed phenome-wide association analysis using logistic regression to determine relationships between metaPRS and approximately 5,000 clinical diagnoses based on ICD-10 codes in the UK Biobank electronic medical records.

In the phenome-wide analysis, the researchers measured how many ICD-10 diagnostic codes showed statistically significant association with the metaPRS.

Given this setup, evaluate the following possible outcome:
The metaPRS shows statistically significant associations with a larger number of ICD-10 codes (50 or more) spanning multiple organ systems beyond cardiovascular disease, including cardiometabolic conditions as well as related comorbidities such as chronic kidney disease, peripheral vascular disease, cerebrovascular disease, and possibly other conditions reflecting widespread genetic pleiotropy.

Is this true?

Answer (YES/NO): NO